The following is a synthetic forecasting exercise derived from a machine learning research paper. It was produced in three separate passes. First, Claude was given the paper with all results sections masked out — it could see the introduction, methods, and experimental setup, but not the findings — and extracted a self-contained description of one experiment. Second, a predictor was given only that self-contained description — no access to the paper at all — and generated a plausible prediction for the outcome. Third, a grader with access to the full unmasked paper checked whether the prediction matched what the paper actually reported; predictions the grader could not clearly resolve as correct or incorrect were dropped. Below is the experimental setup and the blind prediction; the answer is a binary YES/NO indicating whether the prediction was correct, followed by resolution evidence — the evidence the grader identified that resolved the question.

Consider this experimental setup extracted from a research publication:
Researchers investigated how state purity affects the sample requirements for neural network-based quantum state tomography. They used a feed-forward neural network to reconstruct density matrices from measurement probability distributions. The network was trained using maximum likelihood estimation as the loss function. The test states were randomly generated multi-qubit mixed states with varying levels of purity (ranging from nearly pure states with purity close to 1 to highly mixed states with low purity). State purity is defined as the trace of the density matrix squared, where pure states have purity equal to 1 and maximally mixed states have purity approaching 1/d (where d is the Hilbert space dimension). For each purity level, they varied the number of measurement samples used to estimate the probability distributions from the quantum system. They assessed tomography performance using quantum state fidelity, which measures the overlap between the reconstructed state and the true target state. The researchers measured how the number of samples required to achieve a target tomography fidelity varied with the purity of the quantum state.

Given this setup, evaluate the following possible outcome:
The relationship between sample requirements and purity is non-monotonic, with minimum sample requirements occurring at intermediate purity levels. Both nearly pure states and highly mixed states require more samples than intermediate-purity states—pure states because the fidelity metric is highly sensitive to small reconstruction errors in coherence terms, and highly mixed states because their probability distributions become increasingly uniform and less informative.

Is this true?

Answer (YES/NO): NO